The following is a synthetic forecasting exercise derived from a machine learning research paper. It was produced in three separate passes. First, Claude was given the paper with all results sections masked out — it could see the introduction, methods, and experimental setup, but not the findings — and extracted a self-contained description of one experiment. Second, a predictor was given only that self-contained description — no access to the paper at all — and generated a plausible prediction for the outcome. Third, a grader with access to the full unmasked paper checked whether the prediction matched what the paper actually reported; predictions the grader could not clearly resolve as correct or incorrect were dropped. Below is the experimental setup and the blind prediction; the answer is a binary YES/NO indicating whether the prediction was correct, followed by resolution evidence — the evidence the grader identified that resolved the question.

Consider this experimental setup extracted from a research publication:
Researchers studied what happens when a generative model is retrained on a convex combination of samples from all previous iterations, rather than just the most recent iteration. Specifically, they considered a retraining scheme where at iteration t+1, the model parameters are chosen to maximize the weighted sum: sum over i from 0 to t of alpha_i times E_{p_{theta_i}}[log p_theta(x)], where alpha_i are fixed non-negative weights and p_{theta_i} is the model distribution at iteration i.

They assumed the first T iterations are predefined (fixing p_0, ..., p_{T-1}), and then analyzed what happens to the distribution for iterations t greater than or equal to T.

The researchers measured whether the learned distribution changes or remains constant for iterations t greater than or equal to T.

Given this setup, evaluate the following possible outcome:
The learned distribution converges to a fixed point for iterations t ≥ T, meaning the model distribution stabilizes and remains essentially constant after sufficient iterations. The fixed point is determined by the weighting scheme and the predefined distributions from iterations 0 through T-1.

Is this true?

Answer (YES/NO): YES